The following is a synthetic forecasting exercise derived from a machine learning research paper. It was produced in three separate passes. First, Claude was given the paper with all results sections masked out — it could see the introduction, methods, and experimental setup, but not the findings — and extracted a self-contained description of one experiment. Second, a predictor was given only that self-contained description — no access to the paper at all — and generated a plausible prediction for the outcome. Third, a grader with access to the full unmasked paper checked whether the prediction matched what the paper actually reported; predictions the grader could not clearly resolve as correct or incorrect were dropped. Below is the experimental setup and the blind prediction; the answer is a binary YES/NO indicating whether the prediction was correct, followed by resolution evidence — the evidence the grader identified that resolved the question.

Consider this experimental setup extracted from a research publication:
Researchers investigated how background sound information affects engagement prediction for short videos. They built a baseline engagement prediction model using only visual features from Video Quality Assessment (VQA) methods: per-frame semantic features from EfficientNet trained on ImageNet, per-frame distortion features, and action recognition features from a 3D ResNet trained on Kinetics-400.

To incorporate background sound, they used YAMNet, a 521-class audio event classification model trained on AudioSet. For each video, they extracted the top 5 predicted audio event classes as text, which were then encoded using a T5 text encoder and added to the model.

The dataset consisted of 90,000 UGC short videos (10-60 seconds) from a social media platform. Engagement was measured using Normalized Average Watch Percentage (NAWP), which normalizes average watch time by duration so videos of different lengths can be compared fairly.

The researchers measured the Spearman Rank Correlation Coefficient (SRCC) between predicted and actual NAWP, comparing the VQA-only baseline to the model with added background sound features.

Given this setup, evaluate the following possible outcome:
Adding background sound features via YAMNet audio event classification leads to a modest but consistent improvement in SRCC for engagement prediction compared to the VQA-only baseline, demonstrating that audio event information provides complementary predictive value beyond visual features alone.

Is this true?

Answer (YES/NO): YES